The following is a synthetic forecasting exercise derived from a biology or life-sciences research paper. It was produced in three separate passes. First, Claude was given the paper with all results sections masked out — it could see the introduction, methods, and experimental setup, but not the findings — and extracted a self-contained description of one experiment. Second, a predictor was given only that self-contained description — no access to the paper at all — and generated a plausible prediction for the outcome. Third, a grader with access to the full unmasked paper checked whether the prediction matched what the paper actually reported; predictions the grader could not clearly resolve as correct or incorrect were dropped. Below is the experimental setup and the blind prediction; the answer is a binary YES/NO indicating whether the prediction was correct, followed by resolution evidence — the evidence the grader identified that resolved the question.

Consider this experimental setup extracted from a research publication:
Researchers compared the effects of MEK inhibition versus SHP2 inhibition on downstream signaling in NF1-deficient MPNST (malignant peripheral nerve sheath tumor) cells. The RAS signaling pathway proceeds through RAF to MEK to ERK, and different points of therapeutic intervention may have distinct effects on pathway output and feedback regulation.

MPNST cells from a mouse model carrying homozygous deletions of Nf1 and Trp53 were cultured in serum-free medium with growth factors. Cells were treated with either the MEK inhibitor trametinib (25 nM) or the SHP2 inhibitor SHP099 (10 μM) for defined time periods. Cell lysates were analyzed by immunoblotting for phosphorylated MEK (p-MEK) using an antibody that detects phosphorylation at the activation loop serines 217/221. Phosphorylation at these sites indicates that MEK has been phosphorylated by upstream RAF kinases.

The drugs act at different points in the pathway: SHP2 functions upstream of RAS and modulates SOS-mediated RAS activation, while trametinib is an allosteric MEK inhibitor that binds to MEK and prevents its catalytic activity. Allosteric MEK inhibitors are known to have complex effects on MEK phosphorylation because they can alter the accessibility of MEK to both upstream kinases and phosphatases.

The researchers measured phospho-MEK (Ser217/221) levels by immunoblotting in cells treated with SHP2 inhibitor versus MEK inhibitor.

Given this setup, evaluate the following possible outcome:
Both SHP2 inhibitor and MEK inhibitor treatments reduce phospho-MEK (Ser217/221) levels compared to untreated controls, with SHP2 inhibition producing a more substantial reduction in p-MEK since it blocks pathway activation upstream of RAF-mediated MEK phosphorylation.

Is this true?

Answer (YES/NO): NO